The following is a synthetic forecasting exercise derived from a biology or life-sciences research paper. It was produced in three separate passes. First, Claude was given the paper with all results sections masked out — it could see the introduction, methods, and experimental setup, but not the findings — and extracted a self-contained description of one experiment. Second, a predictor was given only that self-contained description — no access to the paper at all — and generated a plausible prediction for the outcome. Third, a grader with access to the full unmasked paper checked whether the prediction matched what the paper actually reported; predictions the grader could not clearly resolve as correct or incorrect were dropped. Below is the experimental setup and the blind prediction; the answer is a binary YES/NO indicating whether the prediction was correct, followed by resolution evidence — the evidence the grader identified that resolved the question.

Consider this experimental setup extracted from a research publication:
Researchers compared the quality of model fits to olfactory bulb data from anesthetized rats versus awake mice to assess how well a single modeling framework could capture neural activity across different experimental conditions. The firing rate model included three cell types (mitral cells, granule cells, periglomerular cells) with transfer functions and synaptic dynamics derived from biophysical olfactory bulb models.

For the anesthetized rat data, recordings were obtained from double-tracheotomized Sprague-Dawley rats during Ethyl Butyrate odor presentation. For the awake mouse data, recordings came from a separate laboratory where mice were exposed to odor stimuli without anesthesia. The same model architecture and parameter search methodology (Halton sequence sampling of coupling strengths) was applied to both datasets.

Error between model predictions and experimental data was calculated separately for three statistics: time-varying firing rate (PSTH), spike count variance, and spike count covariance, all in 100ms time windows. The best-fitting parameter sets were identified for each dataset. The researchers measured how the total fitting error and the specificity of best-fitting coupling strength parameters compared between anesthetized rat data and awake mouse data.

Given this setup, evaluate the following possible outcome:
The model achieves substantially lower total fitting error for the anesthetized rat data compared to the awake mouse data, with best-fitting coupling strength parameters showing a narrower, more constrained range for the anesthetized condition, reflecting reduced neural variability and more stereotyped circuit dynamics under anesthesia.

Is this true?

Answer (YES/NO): YES